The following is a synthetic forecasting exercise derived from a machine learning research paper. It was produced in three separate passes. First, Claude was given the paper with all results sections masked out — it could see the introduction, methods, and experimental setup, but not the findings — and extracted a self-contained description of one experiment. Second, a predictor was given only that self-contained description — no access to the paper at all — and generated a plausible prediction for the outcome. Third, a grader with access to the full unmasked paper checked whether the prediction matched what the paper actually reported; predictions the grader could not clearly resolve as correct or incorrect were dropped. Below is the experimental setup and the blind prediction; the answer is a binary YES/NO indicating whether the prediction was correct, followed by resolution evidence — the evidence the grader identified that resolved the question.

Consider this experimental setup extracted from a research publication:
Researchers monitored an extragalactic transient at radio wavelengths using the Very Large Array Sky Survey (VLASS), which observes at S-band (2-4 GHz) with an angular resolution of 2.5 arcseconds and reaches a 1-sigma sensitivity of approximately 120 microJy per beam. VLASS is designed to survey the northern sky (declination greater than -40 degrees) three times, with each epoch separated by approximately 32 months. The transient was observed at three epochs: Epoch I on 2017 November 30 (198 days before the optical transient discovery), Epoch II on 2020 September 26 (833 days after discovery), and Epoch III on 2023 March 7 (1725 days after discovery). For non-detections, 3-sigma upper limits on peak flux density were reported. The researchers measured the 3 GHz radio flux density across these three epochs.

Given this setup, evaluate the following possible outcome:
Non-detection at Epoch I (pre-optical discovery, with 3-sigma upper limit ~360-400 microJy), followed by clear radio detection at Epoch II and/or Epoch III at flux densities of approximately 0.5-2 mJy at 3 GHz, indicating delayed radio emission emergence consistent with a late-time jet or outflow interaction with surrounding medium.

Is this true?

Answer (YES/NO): NO